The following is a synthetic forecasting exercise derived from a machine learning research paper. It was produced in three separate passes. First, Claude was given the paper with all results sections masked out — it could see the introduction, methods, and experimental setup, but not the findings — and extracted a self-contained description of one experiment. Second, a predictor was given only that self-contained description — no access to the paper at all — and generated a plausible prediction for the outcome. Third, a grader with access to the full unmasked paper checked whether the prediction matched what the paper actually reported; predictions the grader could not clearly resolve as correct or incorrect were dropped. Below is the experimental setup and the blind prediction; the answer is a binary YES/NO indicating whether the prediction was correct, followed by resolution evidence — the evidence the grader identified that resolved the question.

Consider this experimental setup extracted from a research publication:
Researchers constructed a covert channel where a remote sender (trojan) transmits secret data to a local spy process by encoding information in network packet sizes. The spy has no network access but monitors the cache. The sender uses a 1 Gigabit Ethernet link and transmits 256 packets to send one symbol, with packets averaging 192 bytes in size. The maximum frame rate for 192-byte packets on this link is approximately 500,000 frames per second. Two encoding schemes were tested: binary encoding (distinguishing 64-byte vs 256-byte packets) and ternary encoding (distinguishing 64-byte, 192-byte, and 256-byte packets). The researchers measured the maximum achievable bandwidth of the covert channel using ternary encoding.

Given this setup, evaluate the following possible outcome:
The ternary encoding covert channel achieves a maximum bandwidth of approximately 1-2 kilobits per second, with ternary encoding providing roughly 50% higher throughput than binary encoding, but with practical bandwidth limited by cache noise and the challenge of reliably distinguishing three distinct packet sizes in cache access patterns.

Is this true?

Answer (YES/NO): NO